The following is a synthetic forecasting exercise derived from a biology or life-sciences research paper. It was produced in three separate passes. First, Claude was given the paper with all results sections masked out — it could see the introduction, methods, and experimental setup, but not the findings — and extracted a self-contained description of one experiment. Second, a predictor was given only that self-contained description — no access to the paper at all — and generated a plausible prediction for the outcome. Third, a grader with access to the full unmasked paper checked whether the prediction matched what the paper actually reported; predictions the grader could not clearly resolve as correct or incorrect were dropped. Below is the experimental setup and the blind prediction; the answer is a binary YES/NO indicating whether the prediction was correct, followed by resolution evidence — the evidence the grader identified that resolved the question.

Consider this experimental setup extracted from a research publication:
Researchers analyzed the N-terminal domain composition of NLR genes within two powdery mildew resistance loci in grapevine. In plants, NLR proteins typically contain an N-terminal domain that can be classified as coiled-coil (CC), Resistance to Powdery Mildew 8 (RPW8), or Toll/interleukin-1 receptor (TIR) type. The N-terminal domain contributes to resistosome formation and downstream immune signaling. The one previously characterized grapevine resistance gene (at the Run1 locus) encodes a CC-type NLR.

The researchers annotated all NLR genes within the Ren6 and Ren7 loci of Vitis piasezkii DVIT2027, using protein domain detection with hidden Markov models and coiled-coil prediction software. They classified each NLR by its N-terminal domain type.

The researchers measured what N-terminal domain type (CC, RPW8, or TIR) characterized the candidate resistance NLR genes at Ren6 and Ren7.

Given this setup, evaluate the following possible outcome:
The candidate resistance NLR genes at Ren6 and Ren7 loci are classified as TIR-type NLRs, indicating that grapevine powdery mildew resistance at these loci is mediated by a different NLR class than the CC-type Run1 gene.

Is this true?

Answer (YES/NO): NO